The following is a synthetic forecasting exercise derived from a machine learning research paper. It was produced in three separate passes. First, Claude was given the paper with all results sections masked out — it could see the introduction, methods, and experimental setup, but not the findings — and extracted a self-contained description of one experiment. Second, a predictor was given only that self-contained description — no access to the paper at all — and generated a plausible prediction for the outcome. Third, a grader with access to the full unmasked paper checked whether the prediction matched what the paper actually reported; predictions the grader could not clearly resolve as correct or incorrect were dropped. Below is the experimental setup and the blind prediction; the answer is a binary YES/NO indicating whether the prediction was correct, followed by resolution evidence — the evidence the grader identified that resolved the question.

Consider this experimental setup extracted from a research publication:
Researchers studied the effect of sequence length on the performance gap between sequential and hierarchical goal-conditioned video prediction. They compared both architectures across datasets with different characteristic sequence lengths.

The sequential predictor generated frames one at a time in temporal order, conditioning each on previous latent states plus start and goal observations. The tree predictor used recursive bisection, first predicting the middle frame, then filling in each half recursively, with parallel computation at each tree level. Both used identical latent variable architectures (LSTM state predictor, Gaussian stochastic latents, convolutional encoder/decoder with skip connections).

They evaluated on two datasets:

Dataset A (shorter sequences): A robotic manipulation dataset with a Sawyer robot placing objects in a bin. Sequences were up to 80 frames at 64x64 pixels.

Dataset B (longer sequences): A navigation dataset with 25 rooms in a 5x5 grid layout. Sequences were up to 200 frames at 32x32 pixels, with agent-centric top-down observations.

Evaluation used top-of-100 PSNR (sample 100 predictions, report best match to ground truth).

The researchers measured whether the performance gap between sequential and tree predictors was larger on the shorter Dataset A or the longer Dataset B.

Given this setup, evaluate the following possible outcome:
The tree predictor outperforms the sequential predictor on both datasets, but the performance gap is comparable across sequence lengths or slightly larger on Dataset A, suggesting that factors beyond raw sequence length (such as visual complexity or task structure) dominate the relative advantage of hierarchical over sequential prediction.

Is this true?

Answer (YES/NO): NO